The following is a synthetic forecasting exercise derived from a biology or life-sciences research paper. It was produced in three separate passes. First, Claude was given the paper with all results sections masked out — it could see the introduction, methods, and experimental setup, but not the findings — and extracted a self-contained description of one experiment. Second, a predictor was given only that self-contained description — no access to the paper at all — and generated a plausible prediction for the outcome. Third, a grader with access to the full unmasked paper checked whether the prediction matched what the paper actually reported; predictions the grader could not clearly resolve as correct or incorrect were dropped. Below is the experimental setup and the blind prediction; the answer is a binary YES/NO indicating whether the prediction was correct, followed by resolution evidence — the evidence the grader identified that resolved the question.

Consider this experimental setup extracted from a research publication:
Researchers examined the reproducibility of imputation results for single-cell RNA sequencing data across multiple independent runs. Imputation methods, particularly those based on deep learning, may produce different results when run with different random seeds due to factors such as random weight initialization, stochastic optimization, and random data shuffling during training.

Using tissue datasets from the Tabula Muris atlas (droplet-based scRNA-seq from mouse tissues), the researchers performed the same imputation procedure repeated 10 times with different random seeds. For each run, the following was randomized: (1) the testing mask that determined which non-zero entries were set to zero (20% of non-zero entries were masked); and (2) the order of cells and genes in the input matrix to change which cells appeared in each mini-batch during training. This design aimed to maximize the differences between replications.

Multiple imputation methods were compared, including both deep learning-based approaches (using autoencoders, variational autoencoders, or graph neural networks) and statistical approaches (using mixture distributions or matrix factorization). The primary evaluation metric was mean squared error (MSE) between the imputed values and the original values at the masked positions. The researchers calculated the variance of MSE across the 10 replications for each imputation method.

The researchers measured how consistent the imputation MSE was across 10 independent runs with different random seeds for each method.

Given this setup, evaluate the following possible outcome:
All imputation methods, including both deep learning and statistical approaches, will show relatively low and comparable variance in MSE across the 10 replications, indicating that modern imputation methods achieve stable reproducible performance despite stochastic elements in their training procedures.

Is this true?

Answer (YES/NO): NO